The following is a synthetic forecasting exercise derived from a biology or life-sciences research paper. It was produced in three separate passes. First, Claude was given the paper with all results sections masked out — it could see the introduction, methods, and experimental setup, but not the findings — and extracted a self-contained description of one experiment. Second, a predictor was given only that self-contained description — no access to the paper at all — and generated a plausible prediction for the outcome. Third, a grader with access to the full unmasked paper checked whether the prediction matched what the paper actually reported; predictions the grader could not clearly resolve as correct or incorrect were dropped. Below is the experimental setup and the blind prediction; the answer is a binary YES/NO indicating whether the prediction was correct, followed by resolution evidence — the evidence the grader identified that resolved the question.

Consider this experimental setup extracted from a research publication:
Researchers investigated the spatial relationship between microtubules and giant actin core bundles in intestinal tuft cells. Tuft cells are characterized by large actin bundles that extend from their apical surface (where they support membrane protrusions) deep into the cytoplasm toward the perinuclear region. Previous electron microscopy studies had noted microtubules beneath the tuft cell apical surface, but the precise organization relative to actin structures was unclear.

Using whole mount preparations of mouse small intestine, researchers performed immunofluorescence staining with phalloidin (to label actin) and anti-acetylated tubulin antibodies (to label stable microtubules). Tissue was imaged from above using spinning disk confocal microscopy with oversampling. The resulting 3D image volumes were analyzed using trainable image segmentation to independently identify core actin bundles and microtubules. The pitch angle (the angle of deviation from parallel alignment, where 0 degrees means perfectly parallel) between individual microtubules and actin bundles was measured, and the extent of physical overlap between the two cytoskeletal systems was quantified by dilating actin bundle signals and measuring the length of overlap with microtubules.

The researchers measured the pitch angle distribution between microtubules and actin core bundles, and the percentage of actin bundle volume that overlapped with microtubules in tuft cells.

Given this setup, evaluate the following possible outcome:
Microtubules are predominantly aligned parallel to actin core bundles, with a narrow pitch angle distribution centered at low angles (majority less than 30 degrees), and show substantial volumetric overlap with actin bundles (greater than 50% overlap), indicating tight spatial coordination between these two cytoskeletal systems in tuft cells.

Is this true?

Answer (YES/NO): NO